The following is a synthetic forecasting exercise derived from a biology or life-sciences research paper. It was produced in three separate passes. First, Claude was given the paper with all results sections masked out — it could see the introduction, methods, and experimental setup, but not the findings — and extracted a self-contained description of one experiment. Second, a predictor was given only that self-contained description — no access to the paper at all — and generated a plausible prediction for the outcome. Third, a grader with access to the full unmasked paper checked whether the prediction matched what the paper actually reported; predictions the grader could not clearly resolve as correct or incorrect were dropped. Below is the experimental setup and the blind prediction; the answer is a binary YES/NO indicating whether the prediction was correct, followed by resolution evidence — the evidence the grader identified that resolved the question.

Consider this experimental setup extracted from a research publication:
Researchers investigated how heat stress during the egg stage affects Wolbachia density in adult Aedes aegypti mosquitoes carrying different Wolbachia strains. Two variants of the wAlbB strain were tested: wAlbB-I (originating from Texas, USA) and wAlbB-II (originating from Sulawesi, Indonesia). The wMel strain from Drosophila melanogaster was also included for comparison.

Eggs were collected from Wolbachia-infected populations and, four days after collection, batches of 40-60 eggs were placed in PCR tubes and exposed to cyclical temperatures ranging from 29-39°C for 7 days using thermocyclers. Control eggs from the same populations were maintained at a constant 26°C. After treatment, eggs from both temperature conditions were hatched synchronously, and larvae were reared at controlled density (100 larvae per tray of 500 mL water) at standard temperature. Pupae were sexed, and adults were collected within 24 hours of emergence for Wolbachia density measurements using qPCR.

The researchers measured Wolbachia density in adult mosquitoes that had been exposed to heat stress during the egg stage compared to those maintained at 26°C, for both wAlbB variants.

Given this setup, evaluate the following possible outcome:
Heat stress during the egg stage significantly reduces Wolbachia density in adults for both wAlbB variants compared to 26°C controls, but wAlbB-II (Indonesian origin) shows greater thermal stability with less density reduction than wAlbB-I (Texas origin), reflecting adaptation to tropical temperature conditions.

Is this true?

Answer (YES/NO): NO